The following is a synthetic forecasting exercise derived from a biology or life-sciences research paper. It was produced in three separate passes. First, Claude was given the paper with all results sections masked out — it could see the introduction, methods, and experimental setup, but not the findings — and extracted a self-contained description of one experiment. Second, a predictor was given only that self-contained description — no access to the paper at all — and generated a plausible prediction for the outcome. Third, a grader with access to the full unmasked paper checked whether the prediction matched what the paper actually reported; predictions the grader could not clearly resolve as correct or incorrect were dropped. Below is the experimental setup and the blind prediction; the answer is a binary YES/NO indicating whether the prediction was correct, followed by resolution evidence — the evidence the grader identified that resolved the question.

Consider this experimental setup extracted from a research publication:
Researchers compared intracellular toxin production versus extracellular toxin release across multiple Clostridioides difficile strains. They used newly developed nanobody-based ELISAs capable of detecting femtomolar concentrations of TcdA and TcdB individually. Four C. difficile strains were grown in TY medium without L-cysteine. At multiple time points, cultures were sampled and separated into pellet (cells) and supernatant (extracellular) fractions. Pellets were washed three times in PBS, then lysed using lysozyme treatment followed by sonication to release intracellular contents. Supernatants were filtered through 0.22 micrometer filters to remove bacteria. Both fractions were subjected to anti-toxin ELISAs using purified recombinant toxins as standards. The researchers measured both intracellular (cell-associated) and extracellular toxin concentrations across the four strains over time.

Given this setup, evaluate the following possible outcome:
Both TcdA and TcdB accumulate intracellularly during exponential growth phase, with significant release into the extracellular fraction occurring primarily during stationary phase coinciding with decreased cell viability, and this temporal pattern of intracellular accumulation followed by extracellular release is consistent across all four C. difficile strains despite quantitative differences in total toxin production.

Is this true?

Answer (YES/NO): NO